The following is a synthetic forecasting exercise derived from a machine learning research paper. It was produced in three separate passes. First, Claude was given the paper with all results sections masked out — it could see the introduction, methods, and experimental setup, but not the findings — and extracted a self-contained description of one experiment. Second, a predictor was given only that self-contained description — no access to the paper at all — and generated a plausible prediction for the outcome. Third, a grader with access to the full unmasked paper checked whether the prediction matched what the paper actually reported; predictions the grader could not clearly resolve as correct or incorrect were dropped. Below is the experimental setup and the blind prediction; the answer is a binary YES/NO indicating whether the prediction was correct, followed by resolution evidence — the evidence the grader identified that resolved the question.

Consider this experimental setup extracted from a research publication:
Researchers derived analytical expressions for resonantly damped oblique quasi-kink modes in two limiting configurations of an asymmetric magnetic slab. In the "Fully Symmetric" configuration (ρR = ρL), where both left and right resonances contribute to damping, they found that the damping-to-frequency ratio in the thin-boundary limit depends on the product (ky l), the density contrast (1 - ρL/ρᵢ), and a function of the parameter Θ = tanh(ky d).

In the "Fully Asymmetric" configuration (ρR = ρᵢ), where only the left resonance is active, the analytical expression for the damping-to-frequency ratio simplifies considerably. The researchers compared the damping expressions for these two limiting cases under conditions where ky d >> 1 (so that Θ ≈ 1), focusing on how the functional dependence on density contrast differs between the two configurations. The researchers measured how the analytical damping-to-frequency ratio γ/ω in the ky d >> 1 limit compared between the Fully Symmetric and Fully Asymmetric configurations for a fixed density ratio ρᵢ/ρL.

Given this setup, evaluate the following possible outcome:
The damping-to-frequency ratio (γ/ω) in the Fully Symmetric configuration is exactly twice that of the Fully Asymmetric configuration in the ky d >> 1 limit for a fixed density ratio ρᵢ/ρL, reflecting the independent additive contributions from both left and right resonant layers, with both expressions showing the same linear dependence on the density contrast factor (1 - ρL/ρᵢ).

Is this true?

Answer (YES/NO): NO